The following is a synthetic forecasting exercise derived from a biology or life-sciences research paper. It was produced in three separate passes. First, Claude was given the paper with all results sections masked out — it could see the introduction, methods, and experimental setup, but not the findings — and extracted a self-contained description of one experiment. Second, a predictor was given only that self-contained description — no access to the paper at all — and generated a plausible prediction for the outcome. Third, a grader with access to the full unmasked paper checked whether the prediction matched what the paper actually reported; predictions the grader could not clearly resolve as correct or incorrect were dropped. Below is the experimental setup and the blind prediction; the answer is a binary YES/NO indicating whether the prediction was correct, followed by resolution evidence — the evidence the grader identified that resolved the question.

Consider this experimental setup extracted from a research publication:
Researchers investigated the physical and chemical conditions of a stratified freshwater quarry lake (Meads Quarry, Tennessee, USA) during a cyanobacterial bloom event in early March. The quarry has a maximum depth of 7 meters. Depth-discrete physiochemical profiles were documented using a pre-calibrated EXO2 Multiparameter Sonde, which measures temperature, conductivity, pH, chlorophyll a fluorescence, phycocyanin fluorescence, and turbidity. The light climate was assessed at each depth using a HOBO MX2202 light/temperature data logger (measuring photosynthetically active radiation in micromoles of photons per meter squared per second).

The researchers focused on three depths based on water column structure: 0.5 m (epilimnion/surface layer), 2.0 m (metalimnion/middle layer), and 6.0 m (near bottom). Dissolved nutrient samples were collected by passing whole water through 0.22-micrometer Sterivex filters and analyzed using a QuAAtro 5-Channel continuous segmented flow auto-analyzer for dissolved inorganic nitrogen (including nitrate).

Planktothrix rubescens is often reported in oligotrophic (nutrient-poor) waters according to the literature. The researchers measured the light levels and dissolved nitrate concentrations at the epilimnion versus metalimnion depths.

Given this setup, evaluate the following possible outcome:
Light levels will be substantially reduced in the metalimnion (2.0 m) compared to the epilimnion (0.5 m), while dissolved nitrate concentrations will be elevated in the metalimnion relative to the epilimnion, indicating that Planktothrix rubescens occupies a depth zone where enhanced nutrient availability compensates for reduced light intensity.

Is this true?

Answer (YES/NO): NO